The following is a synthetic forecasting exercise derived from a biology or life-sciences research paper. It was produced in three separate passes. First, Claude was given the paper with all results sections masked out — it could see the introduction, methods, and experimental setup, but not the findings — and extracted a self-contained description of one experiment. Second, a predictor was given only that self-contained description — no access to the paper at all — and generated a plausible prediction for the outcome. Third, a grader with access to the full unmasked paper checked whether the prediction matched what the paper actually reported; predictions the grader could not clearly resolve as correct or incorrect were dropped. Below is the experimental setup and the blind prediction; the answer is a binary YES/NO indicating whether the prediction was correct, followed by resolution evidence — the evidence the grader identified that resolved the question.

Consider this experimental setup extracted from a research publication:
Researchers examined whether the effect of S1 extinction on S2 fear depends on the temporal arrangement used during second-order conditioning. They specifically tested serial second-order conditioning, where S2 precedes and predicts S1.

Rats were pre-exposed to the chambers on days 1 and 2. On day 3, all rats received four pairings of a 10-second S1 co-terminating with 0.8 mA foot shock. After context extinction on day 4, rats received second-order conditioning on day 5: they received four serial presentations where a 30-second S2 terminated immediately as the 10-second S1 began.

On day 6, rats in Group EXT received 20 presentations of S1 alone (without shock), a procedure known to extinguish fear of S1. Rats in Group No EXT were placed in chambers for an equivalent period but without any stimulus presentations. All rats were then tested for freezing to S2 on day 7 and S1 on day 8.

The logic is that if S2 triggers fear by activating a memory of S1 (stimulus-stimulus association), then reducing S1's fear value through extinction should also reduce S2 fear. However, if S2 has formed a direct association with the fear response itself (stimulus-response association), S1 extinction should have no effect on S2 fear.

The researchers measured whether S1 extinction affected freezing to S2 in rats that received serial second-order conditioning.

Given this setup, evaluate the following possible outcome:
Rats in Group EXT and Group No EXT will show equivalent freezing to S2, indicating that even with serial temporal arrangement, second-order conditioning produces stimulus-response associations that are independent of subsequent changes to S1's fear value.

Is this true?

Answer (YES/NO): YES